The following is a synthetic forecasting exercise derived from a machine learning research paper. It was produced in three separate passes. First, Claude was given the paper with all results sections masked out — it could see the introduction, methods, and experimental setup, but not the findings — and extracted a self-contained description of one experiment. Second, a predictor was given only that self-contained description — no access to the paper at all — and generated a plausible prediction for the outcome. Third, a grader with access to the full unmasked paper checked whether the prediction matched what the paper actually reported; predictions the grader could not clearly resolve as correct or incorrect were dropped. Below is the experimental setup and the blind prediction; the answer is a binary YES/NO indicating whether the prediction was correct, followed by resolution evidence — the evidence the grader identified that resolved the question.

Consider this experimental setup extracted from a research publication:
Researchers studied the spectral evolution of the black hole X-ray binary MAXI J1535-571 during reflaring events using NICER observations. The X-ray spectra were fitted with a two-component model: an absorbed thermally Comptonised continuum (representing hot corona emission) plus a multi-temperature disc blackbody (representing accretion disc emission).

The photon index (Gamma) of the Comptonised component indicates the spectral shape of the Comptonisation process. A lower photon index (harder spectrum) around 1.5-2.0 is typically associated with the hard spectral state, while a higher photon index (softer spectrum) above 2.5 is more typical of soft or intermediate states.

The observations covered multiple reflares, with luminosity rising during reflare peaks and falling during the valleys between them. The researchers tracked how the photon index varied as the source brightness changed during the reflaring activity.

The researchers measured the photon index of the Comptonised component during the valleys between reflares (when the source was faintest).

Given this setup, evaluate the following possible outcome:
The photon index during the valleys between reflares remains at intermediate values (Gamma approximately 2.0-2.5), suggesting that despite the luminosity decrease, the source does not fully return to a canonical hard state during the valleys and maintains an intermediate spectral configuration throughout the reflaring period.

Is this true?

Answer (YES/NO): NO